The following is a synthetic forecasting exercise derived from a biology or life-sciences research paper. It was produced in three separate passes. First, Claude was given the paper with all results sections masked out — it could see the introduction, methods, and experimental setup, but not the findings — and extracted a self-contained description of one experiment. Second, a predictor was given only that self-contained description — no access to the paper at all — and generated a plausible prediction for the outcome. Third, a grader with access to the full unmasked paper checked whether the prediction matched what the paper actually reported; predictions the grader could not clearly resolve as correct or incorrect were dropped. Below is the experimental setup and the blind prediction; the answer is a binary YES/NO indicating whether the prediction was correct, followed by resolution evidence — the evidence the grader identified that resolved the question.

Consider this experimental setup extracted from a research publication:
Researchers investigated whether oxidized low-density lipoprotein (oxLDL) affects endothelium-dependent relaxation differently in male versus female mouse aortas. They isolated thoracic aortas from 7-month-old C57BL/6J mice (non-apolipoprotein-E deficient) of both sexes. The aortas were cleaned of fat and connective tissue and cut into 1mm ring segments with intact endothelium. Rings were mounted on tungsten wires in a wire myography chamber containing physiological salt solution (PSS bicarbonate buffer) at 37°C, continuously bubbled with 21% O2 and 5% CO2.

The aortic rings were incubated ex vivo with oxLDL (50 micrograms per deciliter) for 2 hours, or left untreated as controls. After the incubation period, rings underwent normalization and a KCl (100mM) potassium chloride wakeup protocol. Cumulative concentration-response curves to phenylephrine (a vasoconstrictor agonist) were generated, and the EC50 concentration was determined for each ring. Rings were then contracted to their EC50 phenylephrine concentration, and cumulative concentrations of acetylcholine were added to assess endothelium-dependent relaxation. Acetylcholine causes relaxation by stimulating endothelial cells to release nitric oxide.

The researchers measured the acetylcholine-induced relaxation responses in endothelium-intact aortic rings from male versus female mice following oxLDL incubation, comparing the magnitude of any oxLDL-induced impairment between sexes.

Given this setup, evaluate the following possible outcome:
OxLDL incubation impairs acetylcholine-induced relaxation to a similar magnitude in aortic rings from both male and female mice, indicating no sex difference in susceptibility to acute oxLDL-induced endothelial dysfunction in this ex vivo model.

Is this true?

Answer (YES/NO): NO